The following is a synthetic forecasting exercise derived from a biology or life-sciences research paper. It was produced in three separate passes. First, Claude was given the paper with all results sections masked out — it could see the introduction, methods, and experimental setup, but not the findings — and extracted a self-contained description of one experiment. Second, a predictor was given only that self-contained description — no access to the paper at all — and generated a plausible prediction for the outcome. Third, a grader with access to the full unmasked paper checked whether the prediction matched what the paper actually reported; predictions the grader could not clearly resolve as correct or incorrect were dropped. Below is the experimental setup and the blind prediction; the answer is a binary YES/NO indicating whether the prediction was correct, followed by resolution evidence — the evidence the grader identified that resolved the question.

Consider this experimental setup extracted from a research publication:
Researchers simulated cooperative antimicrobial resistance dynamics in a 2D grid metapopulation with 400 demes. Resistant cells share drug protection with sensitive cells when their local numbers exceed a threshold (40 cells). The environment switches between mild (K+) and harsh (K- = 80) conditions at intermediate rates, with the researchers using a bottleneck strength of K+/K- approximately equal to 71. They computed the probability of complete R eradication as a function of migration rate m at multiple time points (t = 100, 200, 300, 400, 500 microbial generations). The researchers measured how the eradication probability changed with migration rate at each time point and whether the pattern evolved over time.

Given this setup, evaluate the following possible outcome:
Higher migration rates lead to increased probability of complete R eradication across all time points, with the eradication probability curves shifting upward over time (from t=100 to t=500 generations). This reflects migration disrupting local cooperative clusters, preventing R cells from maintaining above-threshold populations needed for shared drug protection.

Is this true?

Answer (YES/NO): NO